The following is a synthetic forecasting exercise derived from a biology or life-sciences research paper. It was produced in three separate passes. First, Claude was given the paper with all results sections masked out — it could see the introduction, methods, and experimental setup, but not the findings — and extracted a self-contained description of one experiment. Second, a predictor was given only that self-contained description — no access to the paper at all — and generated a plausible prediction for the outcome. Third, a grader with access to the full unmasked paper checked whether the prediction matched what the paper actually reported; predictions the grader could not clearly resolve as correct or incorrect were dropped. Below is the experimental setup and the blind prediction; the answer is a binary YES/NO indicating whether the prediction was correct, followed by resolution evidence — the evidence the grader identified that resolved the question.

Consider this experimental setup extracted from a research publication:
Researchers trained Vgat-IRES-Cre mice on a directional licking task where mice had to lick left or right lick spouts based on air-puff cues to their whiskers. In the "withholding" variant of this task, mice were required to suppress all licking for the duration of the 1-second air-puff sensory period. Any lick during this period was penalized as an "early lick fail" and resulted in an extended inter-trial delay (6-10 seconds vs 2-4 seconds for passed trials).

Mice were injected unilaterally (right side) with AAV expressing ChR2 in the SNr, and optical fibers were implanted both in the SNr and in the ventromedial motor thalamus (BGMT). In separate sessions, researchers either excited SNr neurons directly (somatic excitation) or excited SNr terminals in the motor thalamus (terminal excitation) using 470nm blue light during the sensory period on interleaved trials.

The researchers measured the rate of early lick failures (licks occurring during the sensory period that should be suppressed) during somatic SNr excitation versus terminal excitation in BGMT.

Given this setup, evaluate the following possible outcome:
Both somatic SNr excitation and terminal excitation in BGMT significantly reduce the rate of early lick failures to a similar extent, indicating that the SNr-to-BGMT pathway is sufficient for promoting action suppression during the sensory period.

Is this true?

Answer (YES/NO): NO